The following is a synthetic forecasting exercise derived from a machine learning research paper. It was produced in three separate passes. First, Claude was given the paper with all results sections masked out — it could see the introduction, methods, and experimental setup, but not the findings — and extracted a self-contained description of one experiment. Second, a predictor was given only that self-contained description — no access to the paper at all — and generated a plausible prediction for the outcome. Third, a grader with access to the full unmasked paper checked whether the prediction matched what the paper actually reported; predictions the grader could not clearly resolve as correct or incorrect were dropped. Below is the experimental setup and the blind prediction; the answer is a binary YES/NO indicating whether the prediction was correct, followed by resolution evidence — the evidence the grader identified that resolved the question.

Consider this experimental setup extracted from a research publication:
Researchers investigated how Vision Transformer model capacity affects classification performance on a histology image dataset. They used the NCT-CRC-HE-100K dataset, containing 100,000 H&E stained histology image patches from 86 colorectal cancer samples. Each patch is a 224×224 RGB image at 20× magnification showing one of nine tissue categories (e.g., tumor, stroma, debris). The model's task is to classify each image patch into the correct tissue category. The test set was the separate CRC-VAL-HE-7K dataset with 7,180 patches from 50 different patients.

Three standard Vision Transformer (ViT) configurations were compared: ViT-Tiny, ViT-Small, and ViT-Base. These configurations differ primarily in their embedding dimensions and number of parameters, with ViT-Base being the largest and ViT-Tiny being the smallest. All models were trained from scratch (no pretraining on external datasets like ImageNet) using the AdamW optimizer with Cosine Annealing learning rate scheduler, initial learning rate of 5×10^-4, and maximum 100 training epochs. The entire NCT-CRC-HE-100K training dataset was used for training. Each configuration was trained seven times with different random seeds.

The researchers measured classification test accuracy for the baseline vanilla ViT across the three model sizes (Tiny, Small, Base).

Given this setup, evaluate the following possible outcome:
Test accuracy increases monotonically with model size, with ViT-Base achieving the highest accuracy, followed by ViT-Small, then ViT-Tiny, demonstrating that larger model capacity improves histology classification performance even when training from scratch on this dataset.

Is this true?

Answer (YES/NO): NO